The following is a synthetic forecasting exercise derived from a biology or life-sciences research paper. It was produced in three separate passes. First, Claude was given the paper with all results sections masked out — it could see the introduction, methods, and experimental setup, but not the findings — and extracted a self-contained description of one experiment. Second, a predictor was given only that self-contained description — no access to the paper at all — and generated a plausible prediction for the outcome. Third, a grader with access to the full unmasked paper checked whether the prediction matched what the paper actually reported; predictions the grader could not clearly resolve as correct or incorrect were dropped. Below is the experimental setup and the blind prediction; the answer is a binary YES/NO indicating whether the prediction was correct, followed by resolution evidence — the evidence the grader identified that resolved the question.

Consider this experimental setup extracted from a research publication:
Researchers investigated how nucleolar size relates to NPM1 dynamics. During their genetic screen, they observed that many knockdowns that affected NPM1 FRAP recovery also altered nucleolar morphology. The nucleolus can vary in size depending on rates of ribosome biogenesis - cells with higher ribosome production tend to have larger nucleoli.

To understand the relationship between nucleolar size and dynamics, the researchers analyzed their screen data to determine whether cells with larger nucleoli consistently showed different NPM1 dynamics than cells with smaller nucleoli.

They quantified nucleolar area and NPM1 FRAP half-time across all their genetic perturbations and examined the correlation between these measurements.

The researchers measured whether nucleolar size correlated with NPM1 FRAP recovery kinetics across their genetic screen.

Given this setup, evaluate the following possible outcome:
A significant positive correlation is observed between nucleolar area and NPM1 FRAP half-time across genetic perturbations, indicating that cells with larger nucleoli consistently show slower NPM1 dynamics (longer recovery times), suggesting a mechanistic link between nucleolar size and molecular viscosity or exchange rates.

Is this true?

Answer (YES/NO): NO